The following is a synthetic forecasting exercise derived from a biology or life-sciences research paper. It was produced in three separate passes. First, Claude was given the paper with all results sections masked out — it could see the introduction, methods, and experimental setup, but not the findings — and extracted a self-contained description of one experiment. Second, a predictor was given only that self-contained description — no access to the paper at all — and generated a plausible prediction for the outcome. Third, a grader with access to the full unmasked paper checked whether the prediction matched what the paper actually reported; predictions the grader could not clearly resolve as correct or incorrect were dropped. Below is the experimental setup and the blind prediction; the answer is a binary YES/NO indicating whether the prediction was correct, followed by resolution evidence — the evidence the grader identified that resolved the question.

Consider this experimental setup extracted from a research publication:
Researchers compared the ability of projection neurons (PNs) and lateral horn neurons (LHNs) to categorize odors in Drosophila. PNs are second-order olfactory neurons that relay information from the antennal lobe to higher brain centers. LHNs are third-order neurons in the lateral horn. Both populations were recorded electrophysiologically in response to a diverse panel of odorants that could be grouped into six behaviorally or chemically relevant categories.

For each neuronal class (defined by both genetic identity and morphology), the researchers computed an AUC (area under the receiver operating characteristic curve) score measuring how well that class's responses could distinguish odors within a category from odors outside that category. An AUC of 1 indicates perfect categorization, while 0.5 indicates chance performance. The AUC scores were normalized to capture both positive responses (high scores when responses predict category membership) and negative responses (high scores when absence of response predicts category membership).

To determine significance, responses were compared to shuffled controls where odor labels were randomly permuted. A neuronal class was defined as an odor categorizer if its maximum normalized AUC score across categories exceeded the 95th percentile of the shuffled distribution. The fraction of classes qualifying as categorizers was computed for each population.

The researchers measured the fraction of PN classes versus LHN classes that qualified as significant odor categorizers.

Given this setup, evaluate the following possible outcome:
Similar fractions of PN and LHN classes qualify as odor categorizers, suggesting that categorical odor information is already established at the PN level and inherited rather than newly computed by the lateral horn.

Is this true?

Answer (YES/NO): NO